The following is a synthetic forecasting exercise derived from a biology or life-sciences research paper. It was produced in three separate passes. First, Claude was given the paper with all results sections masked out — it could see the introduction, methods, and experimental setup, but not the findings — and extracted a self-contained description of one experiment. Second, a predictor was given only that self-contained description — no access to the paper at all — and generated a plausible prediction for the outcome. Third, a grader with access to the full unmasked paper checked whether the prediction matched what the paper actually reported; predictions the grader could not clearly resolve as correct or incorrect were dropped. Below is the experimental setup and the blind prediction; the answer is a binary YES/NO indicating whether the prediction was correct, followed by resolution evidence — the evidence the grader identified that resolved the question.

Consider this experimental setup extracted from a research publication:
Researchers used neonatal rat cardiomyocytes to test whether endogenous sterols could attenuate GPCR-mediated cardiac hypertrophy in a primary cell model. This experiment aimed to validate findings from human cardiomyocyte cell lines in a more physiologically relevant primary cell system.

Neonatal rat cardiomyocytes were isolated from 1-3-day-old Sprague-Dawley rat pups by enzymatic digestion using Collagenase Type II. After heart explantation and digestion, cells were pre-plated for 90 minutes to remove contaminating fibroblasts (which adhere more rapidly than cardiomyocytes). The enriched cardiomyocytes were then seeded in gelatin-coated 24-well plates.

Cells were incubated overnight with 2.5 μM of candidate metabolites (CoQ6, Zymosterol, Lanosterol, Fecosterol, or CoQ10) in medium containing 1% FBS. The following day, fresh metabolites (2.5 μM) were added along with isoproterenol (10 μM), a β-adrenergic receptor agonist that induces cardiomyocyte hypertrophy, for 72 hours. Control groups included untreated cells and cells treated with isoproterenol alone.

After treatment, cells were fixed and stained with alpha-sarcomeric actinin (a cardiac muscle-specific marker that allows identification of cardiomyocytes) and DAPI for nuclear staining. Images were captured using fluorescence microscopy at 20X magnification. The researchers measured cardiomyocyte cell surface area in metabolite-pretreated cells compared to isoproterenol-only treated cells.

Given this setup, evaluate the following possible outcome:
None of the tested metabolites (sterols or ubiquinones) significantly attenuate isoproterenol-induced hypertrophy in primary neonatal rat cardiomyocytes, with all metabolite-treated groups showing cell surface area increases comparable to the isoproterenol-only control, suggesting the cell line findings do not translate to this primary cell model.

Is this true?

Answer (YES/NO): NO